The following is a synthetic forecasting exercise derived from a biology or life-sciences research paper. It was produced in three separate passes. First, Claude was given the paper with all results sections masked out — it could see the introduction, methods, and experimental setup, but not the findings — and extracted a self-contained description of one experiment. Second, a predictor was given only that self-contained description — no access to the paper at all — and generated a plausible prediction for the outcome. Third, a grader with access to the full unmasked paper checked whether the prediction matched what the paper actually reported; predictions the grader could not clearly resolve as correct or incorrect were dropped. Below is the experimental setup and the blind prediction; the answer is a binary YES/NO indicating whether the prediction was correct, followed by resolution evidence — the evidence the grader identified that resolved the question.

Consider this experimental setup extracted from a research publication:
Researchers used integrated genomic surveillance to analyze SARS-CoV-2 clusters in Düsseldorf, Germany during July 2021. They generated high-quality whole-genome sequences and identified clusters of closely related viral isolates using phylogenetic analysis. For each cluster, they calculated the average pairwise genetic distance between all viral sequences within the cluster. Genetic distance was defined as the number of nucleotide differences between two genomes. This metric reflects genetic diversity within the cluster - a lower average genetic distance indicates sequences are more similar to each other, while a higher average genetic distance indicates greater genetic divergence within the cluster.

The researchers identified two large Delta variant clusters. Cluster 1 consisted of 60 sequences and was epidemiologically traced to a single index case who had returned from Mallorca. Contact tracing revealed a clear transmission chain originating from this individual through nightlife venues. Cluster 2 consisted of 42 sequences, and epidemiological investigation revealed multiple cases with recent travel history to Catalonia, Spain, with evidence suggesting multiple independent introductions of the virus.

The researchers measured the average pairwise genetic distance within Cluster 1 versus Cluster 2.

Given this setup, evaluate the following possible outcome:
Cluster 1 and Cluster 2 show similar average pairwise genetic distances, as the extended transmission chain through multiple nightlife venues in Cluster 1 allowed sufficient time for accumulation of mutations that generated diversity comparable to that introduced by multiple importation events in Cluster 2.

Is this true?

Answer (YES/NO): NO